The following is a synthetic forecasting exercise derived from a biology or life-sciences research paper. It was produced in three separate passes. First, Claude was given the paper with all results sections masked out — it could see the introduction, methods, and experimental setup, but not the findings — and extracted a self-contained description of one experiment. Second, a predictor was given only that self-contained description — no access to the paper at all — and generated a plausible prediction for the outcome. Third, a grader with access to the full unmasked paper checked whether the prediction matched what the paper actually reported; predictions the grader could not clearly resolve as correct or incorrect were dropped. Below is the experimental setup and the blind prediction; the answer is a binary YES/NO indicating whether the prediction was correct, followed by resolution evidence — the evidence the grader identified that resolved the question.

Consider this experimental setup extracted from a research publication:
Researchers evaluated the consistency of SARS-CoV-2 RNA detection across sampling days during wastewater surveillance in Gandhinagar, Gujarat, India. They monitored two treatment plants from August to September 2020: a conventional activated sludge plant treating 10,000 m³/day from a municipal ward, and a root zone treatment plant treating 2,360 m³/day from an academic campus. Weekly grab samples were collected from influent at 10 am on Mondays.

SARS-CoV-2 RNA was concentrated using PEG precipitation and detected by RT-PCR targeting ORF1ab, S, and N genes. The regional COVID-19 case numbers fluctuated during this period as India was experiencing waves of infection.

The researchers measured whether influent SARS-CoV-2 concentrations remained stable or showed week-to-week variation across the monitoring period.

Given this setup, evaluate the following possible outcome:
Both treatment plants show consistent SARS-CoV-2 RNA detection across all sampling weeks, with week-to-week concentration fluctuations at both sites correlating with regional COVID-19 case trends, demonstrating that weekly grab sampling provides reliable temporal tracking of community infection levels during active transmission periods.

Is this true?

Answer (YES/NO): YES